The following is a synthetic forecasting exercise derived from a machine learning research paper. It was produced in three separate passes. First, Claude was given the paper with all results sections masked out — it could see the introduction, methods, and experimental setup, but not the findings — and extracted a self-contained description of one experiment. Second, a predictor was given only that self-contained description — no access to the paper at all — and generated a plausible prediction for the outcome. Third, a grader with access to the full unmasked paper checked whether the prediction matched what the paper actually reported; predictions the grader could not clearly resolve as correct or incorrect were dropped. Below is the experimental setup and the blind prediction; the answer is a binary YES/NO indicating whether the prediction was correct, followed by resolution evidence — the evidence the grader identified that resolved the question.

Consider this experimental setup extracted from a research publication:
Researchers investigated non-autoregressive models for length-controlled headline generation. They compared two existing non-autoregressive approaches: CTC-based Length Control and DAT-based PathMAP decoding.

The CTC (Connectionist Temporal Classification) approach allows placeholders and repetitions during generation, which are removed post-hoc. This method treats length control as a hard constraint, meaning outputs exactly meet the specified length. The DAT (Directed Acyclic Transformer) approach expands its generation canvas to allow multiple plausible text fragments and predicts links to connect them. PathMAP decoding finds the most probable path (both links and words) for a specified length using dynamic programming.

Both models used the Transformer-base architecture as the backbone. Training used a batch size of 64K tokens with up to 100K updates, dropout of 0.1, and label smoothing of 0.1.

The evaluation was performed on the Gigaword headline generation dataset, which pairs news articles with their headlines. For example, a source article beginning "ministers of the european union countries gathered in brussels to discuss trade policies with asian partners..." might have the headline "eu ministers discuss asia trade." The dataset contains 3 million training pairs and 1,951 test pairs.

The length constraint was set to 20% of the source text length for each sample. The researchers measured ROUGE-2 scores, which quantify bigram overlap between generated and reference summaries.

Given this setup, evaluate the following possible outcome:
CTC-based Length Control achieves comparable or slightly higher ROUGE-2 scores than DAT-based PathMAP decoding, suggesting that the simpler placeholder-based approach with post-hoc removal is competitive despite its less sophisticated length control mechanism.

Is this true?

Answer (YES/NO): NO